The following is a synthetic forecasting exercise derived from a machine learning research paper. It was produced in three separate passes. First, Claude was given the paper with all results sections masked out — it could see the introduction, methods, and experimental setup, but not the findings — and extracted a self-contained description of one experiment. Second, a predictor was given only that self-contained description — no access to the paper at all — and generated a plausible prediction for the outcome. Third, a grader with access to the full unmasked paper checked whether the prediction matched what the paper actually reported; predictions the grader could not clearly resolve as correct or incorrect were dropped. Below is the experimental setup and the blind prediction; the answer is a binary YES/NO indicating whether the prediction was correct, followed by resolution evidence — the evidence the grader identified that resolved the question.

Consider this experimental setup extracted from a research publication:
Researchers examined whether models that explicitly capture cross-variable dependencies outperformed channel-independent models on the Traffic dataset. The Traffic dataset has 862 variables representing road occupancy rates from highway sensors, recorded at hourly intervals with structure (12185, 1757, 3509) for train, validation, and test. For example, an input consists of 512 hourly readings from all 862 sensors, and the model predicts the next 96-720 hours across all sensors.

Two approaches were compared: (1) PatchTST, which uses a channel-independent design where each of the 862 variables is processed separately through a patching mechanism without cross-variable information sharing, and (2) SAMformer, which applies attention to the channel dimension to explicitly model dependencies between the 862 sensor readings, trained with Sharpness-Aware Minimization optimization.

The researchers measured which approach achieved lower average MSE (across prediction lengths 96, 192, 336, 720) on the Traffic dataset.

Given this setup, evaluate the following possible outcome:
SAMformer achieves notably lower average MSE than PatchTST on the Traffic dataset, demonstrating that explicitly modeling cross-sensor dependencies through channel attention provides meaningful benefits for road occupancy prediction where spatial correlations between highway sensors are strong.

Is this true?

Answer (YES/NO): YES